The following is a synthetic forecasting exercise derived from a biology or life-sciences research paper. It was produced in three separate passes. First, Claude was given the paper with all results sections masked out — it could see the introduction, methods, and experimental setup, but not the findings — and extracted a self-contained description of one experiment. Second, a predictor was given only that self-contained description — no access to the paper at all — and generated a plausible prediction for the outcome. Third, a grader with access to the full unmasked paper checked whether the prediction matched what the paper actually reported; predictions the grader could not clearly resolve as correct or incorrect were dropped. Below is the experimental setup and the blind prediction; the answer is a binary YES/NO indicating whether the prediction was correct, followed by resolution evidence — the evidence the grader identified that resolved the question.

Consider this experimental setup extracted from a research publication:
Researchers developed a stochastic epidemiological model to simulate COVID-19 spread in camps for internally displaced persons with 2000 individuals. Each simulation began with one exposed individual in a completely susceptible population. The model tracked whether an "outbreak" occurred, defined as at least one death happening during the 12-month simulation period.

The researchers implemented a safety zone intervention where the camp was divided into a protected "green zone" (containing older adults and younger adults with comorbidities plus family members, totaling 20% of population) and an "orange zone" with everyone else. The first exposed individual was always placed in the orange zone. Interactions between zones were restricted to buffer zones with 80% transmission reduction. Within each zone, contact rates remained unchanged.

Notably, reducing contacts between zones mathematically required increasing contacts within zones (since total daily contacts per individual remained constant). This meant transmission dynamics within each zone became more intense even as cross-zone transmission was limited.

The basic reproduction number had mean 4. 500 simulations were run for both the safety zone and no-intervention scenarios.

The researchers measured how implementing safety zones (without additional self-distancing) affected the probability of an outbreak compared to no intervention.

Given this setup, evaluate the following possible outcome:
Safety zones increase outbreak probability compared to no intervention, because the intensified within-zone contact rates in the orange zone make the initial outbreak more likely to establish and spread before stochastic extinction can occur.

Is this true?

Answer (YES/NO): NO